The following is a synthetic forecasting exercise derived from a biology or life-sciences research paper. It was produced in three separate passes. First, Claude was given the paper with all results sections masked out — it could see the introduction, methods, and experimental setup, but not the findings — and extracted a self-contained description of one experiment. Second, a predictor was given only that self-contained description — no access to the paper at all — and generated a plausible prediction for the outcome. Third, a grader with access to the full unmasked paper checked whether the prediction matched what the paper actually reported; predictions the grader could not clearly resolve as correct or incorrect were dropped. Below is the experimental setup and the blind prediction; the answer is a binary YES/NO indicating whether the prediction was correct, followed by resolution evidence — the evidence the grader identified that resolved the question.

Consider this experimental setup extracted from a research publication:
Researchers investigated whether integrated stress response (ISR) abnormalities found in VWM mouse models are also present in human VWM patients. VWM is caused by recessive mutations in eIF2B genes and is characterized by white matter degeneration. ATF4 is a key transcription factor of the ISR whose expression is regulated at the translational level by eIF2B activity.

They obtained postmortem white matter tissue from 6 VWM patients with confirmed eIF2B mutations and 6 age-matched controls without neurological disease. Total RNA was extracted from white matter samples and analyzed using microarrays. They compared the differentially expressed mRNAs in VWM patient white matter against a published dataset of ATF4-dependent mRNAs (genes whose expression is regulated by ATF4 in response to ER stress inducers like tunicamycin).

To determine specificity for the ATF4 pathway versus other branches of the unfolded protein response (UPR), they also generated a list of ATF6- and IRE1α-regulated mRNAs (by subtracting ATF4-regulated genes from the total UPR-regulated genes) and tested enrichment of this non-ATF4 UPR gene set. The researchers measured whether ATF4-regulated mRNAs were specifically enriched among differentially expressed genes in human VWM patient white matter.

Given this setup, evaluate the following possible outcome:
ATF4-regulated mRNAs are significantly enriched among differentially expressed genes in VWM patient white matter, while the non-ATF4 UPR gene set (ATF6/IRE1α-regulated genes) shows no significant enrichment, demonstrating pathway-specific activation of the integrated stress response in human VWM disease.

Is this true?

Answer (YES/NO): YES